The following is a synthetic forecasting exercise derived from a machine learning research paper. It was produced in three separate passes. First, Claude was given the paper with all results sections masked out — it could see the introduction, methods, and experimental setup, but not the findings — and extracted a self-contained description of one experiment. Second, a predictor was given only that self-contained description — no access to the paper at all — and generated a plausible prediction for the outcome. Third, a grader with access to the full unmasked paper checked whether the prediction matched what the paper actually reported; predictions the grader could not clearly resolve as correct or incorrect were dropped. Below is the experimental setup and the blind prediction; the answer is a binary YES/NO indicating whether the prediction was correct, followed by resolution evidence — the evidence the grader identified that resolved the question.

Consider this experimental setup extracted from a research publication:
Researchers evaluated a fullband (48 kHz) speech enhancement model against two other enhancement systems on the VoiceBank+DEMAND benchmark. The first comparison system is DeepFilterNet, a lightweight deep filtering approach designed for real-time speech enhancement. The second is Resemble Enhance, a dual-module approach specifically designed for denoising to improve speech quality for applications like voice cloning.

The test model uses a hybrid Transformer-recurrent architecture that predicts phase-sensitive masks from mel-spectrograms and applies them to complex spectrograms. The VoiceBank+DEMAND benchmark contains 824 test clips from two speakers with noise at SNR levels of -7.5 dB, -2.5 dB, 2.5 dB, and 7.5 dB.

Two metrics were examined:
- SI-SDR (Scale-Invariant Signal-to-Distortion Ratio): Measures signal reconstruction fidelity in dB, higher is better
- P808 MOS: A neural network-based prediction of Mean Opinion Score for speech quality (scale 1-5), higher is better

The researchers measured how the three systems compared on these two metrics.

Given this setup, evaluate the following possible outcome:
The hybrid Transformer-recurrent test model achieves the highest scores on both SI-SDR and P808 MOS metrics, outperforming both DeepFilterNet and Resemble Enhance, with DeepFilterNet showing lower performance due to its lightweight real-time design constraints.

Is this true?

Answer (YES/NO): NO